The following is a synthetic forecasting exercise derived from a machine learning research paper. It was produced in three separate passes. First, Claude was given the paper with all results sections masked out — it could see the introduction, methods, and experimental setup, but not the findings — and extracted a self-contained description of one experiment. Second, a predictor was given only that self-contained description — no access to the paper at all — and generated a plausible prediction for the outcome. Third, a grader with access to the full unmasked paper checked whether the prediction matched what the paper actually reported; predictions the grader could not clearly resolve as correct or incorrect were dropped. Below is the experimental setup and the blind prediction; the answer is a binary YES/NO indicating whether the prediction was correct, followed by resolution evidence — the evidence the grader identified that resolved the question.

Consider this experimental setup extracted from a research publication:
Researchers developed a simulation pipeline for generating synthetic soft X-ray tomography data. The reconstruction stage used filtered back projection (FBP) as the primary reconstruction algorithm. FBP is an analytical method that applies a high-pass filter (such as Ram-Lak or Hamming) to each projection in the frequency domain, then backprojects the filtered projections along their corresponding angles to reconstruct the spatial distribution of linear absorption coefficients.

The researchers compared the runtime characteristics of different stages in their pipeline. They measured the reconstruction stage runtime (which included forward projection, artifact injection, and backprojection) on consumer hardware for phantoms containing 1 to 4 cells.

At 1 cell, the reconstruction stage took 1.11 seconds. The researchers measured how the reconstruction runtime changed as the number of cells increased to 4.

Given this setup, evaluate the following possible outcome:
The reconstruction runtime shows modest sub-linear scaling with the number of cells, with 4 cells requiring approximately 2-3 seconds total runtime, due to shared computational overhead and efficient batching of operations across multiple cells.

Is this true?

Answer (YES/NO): NO